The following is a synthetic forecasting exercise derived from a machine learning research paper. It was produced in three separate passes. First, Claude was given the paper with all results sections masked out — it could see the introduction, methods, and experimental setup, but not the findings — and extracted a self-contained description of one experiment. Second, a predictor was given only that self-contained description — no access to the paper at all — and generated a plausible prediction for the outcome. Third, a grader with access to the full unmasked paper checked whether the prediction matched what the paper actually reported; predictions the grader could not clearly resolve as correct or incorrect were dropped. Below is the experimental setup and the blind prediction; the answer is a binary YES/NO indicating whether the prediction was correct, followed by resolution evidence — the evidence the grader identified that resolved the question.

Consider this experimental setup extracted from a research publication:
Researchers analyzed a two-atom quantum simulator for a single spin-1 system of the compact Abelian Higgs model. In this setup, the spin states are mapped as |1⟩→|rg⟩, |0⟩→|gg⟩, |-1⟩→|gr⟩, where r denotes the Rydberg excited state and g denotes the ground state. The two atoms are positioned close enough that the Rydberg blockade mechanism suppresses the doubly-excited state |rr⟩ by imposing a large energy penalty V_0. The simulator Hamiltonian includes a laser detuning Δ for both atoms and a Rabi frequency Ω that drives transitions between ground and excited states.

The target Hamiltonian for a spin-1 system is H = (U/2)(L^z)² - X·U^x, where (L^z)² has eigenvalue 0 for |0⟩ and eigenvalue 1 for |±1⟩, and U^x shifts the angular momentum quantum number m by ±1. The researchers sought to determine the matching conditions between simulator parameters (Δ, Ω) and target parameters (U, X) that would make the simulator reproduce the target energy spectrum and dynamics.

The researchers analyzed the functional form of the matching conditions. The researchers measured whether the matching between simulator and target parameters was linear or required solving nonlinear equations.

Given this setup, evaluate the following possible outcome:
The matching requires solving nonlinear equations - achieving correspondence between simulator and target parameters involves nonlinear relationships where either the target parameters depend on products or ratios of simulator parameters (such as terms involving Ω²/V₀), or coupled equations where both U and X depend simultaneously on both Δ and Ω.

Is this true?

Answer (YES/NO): NO